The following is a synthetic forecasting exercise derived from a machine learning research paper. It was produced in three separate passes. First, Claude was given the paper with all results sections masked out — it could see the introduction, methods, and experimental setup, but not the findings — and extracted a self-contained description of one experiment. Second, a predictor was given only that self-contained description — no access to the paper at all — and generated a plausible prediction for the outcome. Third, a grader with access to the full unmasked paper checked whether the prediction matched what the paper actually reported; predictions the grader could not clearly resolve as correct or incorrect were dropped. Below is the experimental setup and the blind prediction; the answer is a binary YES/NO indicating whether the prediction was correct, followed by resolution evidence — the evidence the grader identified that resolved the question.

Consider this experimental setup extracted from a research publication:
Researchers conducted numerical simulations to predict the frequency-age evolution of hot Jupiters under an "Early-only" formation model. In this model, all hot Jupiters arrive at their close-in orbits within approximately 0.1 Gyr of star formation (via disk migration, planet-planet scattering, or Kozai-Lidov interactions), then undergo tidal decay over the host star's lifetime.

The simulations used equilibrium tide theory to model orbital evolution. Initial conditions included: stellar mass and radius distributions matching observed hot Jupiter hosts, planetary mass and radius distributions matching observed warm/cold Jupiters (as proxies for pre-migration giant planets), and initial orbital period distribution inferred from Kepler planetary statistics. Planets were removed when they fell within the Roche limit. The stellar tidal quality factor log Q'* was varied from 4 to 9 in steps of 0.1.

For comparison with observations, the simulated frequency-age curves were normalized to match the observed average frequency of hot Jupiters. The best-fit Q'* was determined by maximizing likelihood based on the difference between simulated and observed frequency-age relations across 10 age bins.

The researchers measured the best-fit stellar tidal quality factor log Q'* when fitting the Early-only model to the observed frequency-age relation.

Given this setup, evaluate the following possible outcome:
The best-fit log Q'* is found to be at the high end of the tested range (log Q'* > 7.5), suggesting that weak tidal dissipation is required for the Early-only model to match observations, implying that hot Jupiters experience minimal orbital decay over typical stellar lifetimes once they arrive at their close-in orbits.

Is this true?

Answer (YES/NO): NO